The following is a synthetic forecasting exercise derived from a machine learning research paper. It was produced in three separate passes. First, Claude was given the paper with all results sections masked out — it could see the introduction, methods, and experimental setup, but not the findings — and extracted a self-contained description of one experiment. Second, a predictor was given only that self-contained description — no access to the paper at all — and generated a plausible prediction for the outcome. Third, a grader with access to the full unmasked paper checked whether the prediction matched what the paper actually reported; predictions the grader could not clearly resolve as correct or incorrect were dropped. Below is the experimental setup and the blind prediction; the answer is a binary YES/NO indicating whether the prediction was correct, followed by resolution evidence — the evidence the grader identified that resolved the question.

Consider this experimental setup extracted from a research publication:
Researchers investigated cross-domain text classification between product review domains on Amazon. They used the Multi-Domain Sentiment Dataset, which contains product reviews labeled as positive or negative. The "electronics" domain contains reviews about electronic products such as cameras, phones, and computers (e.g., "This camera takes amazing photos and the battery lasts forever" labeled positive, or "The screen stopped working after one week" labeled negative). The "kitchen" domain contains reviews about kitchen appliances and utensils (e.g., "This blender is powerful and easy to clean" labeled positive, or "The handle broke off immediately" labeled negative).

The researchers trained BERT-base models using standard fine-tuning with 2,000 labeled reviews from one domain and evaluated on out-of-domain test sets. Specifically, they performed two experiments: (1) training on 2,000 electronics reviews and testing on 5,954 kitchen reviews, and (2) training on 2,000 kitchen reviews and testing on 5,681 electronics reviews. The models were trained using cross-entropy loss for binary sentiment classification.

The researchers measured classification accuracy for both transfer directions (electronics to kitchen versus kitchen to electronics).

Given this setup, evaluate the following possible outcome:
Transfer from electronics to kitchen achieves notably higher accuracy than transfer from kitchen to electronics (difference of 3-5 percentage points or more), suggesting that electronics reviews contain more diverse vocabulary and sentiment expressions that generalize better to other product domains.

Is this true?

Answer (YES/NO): YES